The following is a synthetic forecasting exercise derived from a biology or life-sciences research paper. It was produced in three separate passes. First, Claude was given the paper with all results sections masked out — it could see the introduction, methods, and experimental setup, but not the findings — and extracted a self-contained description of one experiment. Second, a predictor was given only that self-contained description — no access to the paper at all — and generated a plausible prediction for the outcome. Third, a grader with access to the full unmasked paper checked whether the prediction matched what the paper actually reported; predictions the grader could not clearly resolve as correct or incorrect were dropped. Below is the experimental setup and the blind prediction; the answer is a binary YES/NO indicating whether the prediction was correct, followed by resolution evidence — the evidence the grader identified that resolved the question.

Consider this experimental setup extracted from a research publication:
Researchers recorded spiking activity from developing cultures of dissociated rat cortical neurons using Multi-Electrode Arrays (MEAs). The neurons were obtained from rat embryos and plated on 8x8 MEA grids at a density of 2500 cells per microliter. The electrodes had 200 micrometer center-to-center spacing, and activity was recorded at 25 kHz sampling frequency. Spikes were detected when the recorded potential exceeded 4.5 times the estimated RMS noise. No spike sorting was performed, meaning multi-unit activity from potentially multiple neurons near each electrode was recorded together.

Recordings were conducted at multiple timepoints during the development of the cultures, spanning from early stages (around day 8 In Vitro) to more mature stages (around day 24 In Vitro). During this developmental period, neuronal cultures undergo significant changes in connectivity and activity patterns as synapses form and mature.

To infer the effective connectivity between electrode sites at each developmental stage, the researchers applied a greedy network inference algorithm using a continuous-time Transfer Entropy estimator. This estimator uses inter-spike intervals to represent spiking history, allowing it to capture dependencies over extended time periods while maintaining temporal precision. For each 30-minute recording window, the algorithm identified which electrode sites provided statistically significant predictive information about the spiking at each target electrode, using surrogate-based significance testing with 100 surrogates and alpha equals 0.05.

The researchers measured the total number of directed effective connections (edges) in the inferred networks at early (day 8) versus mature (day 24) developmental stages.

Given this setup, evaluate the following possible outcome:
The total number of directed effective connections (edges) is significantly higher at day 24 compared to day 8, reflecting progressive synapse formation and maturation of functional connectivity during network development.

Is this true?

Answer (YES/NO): YES